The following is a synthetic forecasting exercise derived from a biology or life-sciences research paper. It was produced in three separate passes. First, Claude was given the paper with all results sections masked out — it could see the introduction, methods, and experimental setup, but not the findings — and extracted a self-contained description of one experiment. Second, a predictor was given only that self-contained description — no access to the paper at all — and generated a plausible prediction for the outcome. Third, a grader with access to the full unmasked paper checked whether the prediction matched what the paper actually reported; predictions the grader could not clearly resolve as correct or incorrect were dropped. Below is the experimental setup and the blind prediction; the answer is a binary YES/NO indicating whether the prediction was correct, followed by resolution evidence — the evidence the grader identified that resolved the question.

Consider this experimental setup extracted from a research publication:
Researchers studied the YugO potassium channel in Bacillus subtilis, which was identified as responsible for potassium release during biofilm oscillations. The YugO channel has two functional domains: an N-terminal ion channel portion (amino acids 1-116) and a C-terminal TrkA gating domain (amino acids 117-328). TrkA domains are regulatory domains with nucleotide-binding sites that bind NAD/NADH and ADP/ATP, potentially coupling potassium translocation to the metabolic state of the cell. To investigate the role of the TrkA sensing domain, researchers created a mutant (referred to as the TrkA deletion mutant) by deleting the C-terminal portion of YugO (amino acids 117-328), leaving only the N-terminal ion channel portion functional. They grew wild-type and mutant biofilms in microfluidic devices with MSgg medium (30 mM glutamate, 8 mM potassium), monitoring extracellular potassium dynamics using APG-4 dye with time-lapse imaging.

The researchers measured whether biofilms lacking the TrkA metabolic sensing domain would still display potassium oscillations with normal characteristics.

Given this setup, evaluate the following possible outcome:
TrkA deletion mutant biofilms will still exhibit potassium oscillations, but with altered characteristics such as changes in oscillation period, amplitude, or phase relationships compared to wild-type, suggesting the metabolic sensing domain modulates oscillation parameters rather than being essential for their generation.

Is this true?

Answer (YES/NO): YES